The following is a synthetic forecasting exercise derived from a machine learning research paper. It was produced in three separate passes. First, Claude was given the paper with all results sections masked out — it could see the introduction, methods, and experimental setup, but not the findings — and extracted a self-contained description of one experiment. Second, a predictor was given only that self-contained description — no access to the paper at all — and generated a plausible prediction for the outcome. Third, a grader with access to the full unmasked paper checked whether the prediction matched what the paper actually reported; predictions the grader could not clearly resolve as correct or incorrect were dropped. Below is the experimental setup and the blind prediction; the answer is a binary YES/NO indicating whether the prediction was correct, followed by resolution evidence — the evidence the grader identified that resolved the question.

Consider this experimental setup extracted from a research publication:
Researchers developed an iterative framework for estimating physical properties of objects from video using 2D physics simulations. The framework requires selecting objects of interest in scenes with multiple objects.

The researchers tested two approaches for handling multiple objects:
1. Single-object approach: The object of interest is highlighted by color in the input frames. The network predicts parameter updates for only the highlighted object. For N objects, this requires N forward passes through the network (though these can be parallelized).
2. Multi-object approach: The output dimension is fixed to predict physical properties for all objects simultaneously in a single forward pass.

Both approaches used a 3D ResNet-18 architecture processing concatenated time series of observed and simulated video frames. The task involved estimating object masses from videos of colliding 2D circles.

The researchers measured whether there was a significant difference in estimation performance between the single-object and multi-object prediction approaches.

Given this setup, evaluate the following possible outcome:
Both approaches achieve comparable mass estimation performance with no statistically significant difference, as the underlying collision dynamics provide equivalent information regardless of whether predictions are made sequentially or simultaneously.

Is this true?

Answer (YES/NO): YES